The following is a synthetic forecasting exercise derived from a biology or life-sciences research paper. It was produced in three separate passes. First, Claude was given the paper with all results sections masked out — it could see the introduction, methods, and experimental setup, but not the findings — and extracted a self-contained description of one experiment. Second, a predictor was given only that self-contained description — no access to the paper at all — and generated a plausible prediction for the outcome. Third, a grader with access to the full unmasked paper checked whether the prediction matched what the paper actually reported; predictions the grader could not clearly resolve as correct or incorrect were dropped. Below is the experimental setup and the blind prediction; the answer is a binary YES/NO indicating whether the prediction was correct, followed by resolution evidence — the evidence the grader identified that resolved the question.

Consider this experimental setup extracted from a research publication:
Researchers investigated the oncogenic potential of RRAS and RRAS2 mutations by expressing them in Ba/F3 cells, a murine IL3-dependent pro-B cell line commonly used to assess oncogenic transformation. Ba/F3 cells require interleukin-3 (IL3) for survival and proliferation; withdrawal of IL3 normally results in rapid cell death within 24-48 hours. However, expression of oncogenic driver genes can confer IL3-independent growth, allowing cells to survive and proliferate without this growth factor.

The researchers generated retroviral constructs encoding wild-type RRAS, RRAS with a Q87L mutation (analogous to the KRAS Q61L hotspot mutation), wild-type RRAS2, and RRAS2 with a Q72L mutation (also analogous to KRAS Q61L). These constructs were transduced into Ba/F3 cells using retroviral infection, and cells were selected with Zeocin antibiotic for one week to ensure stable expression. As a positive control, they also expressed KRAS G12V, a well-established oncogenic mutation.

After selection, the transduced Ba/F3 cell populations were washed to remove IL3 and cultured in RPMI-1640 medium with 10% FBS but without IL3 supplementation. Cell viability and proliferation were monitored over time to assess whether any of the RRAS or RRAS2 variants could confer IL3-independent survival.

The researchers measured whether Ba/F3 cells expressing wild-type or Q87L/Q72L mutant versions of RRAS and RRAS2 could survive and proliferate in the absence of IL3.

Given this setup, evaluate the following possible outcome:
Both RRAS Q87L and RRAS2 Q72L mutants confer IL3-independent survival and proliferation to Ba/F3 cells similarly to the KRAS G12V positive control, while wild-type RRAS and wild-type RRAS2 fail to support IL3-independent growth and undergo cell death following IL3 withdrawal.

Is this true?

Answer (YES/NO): YES